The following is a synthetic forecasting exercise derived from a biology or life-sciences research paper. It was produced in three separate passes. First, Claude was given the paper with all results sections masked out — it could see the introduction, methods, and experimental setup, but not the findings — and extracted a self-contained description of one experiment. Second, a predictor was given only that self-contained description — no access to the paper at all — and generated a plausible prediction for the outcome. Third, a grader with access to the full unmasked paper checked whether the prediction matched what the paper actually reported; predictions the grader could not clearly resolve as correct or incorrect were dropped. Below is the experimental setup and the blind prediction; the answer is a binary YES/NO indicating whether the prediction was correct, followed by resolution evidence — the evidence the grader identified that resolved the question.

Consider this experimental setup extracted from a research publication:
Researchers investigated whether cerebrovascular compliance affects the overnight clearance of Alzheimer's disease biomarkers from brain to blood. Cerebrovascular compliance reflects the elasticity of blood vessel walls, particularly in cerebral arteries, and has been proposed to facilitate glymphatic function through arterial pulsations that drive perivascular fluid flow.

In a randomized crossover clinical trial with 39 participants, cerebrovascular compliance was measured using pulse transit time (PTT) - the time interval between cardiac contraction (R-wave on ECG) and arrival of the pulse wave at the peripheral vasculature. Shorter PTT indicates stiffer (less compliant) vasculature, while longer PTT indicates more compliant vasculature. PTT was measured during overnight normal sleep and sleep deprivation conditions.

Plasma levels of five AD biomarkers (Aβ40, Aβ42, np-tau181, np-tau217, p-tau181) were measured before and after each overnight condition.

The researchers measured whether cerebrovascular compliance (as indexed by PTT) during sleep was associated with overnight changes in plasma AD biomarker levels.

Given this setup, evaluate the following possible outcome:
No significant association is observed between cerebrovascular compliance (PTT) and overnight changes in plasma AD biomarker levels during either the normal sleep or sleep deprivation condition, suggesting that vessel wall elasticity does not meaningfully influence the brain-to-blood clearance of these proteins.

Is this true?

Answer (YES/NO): NO